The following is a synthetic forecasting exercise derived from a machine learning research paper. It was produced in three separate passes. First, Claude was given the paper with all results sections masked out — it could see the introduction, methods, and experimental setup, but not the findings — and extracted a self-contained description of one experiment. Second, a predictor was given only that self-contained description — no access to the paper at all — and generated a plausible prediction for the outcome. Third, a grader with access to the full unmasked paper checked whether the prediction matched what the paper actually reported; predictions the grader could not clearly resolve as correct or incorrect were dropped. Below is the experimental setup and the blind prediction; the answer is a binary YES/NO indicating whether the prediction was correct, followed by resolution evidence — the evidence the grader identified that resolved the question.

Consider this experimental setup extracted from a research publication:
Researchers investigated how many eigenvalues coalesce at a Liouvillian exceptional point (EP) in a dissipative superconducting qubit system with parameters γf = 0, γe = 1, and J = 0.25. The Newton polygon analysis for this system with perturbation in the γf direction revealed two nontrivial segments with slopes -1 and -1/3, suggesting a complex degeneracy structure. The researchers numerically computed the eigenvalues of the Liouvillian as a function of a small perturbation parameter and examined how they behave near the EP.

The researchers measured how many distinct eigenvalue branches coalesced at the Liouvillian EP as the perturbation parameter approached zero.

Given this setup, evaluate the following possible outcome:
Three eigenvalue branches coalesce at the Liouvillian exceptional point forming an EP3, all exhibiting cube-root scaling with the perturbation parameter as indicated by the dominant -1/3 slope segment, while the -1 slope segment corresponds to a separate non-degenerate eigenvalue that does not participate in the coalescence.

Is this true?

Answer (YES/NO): NO